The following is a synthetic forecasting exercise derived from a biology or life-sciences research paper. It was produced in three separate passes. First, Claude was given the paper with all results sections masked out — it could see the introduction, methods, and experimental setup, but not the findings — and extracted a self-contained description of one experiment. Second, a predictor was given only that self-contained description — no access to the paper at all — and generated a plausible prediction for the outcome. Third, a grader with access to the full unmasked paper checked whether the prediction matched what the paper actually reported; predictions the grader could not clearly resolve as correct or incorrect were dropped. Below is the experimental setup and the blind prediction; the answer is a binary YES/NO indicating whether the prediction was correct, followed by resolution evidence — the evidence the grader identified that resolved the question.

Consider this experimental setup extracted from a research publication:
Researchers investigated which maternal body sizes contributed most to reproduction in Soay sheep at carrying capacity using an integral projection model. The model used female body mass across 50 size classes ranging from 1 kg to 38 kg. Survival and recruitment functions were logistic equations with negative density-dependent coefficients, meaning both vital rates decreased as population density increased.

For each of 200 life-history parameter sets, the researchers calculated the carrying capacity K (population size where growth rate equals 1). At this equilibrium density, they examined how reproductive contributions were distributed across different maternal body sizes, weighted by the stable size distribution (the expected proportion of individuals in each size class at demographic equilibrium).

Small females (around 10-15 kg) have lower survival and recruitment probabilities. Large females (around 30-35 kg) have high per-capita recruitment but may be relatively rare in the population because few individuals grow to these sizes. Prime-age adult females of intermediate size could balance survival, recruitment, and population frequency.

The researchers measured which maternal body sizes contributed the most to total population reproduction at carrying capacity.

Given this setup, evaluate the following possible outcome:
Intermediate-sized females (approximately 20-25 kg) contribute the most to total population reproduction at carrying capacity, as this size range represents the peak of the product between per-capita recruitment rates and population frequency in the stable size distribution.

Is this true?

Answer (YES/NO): YES